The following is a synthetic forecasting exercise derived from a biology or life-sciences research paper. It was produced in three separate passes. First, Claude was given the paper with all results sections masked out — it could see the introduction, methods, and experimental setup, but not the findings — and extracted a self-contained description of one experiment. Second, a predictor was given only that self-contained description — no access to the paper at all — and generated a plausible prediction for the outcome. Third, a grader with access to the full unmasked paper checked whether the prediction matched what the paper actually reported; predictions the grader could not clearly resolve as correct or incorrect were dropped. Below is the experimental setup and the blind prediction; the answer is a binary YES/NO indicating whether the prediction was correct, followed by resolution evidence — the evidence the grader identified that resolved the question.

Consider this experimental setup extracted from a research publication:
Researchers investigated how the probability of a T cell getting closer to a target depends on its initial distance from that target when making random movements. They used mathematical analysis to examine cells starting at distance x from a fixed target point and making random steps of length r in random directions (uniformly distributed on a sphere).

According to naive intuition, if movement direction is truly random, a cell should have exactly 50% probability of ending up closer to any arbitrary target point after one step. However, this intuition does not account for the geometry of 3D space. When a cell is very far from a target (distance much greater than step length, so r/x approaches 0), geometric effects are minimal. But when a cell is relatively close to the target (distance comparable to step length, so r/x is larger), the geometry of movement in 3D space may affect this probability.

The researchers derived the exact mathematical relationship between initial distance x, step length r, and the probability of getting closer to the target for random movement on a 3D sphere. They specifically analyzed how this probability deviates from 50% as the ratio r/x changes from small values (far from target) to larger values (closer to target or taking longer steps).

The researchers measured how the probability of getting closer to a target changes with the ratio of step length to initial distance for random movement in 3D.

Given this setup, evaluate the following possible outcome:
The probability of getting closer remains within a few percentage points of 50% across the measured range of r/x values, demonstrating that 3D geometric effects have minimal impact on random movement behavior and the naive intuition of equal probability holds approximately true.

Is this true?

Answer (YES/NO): NO